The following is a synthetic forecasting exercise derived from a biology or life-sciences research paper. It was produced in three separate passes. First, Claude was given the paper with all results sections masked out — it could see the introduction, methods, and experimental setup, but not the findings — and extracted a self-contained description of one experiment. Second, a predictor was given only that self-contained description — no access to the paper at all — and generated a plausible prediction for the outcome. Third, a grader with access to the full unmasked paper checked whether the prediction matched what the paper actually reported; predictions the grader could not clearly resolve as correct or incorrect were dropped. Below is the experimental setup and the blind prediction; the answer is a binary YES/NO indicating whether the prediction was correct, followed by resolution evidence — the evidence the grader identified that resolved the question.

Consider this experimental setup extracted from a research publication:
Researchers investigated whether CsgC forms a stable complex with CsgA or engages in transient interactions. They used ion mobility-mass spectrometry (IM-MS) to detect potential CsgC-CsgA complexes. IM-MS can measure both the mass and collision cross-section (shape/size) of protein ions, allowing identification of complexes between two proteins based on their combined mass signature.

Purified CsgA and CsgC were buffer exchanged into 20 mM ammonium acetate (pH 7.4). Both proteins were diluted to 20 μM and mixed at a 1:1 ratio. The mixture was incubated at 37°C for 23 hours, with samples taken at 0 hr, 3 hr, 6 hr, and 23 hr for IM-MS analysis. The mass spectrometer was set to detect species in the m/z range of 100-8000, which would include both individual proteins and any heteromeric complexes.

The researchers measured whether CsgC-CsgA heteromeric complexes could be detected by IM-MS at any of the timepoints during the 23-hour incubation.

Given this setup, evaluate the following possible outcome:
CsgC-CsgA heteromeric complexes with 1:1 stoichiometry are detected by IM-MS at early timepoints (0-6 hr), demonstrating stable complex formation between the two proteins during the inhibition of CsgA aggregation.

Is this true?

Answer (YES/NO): NO